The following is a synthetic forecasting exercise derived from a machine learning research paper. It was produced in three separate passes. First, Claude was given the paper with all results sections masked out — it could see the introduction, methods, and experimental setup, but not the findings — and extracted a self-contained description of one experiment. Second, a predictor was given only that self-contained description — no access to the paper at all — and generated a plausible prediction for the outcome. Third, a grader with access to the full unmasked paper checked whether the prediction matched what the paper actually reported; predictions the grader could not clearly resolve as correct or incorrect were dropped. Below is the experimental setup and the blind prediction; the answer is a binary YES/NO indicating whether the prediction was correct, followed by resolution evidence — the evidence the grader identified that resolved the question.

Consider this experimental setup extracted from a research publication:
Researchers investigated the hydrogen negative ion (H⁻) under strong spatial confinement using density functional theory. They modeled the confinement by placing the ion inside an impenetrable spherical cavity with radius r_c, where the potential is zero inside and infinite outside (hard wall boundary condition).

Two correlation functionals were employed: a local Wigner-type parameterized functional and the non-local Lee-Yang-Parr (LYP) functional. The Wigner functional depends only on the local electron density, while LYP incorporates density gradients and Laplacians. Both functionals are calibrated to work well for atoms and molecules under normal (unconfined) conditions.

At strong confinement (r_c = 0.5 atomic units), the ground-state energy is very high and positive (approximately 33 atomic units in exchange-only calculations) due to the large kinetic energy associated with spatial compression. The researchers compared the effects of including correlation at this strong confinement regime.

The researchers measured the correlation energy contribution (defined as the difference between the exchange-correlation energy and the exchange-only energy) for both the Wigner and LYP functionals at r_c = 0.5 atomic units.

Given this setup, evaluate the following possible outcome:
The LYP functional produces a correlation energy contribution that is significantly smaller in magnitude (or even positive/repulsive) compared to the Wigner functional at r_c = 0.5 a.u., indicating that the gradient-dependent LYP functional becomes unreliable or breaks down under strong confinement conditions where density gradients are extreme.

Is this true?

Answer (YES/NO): YES